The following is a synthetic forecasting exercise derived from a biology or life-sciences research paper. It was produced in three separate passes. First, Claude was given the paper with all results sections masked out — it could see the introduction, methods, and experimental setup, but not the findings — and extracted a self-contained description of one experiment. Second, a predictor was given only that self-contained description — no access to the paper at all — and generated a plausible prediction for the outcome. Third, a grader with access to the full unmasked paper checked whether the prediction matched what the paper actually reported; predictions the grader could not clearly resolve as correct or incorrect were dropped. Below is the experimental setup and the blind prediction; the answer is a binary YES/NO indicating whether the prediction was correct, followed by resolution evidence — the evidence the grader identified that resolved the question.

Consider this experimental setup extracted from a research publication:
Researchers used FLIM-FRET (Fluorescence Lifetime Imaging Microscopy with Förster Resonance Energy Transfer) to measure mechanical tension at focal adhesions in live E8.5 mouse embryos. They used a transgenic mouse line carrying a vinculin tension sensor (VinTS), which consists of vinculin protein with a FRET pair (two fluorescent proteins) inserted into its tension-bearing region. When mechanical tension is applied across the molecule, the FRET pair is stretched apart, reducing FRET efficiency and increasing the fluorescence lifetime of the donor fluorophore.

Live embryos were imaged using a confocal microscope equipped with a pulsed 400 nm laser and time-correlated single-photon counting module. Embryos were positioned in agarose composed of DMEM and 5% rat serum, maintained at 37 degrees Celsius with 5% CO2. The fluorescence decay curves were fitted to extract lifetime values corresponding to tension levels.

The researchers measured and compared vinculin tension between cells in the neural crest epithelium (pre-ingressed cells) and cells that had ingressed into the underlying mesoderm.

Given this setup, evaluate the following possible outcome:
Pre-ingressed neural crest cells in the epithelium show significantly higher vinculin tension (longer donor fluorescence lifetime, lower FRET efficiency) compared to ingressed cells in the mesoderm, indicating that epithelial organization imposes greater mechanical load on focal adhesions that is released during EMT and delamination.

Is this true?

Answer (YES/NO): NO